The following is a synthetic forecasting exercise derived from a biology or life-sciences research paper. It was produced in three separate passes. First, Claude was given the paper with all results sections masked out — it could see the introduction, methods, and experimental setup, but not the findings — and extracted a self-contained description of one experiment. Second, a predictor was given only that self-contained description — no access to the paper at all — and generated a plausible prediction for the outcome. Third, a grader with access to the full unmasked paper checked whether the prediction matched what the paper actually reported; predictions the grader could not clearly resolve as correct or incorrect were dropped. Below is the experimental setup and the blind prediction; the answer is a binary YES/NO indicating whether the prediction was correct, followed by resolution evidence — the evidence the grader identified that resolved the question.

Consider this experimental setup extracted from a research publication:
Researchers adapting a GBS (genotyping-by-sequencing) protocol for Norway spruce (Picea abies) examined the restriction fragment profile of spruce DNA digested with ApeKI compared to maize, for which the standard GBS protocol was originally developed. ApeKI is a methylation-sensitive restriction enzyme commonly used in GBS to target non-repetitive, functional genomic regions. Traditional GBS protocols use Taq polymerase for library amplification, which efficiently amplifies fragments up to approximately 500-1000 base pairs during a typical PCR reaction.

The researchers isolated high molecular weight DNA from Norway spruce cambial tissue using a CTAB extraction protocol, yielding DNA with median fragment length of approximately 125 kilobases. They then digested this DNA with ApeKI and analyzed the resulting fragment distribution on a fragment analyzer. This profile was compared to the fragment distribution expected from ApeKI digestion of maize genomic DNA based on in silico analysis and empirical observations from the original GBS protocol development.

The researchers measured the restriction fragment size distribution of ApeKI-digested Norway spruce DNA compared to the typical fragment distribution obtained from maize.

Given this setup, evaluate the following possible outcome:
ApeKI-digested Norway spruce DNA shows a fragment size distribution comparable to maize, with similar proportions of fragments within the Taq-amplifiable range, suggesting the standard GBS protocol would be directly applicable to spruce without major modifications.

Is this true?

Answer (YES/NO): NO